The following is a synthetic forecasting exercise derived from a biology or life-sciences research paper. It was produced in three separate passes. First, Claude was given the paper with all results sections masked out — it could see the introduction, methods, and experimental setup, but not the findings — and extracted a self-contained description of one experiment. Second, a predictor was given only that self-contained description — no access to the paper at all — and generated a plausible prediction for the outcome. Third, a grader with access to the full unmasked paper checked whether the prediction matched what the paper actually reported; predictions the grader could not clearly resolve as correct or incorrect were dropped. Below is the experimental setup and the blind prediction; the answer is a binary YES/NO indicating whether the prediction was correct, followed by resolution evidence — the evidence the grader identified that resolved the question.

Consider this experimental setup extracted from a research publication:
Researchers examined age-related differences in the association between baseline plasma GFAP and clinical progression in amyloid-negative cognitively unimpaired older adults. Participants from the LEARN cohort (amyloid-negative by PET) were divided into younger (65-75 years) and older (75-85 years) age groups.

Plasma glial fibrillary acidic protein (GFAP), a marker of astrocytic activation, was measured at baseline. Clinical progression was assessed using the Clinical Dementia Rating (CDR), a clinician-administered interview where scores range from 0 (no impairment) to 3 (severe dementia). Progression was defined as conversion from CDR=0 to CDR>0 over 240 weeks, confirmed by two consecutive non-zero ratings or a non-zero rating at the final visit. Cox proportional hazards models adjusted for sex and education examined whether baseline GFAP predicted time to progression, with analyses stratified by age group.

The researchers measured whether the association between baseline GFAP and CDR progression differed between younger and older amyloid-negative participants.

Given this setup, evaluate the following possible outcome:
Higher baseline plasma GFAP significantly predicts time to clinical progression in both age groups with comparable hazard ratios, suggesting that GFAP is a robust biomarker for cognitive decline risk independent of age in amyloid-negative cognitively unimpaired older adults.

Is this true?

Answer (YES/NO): NO